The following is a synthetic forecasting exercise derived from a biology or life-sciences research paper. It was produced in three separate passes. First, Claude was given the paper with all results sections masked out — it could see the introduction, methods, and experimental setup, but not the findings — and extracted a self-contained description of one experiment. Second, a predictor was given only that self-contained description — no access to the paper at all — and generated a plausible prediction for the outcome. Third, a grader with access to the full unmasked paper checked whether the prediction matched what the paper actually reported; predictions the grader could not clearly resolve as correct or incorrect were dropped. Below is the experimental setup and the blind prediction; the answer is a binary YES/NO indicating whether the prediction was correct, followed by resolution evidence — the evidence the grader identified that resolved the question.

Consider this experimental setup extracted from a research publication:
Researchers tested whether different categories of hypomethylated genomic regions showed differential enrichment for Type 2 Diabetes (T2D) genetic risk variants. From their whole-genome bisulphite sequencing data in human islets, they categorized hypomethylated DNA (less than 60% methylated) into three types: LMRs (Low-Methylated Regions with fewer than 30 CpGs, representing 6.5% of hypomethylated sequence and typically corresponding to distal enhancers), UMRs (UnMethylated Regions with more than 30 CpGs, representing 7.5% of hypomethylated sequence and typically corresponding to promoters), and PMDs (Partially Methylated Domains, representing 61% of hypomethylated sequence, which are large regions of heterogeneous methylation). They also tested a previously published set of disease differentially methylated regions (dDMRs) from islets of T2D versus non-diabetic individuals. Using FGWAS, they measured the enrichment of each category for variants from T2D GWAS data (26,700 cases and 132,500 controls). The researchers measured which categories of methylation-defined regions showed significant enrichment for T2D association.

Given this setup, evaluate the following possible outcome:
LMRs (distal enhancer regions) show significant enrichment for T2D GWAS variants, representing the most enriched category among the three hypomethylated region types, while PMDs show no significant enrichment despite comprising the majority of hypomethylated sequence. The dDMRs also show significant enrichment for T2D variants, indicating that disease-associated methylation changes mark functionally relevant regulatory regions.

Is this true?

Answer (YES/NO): NO